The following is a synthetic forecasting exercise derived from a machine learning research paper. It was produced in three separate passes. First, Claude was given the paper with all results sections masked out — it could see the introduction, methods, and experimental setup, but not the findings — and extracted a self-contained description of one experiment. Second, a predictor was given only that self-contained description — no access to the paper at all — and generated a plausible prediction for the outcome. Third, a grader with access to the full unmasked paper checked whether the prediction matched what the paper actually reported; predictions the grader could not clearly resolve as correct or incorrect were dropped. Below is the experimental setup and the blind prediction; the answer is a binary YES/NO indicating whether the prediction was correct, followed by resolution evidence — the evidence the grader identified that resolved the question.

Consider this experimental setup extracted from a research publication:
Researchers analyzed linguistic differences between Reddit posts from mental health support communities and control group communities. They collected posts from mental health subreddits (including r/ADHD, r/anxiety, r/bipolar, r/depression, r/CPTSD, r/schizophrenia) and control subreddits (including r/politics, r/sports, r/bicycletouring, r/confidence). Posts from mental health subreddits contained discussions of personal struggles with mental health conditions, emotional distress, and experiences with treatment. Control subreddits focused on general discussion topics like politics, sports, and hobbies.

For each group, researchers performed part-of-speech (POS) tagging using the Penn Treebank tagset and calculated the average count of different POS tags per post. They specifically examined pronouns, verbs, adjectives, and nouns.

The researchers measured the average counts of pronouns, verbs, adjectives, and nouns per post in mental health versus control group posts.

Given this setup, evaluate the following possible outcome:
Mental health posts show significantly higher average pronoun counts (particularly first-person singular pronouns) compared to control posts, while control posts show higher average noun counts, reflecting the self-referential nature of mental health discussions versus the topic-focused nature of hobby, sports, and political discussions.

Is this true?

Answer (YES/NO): NO